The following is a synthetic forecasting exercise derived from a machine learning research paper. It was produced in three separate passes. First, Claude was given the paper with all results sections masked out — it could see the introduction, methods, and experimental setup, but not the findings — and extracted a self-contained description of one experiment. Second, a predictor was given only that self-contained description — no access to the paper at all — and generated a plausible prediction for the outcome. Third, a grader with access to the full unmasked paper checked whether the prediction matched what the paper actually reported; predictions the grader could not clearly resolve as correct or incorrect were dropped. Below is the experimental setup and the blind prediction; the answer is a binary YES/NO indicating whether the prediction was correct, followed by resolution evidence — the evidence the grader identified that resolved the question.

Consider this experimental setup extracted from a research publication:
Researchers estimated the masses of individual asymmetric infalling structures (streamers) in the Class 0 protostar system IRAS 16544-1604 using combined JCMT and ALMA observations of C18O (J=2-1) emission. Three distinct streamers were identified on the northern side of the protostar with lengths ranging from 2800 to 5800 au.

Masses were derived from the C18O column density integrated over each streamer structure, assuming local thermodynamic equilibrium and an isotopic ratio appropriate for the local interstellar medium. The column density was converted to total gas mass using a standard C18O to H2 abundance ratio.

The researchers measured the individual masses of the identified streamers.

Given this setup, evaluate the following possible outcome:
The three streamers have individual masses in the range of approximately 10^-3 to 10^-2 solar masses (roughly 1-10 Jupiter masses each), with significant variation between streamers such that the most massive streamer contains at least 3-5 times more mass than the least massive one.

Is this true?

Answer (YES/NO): YES